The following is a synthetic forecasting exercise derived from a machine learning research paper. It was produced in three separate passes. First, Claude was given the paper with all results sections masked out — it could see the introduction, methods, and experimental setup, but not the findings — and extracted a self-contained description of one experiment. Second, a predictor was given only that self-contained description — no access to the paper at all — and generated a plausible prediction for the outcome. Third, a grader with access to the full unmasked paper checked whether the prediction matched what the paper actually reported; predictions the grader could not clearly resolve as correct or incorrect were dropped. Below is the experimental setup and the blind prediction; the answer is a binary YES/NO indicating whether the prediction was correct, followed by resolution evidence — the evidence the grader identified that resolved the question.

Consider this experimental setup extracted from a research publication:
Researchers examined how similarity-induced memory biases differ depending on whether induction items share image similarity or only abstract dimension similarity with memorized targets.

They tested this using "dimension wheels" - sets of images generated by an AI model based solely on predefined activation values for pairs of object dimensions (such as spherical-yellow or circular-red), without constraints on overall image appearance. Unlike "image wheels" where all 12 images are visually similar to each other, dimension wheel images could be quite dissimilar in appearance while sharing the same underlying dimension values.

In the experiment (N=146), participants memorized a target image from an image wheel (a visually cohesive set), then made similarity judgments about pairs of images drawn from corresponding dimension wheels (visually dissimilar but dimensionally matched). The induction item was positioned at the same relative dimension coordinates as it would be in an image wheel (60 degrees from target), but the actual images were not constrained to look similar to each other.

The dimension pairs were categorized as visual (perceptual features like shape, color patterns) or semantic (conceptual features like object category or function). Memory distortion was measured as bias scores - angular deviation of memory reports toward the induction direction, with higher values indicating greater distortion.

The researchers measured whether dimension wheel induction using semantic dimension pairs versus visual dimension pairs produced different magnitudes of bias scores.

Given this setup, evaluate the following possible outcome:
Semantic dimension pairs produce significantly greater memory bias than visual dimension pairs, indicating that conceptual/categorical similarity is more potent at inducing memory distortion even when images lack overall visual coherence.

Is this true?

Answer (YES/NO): NO